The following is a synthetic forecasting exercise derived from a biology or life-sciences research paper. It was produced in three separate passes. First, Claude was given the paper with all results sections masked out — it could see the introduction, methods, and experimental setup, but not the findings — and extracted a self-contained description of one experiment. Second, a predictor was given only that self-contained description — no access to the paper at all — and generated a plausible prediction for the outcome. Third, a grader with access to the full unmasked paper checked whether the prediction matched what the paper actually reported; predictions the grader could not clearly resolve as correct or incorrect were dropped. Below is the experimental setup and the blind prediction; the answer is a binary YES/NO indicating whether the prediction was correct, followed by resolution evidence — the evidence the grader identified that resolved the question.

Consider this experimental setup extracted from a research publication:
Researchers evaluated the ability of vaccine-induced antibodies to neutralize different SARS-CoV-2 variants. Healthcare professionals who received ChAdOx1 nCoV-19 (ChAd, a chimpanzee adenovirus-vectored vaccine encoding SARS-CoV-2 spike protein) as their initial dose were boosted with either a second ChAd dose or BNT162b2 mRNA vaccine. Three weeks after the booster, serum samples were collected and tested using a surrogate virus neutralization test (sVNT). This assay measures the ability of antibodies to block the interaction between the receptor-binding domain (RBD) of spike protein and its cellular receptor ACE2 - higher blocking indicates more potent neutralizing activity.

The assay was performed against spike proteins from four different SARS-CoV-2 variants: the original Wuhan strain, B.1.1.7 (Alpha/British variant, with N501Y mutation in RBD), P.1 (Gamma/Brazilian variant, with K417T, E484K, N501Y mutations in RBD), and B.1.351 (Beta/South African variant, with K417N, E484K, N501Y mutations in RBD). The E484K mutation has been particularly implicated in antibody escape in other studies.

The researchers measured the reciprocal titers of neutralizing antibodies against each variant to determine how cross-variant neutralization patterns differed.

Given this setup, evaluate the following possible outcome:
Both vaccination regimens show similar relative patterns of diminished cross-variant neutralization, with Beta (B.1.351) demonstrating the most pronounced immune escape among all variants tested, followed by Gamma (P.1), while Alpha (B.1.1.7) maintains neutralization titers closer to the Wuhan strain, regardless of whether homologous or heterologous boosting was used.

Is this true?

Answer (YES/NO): NO